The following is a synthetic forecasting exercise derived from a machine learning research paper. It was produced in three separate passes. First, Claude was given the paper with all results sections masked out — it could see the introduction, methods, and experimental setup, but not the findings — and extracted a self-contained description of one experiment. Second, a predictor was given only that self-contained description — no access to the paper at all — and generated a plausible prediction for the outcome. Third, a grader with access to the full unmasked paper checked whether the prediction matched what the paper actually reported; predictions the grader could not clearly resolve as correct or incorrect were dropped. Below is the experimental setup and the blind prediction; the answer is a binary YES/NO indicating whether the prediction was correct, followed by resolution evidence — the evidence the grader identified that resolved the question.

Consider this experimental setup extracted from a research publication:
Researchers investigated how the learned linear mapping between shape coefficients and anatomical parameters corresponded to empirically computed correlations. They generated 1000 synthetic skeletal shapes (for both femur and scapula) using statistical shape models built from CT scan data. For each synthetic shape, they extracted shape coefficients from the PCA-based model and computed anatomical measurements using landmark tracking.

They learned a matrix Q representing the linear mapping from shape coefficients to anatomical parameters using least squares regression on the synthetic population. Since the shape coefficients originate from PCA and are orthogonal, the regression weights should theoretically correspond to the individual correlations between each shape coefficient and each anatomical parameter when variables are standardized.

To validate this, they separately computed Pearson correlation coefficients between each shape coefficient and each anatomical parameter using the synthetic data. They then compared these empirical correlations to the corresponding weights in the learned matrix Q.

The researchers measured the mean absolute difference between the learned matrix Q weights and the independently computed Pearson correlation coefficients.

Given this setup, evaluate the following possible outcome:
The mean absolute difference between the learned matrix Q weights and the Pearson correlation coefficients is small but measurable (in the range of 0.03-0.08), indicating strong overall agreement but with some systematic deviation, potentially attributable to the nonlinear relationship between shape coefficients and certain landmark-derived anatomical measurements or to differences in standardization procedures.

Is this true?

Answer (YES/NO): NO